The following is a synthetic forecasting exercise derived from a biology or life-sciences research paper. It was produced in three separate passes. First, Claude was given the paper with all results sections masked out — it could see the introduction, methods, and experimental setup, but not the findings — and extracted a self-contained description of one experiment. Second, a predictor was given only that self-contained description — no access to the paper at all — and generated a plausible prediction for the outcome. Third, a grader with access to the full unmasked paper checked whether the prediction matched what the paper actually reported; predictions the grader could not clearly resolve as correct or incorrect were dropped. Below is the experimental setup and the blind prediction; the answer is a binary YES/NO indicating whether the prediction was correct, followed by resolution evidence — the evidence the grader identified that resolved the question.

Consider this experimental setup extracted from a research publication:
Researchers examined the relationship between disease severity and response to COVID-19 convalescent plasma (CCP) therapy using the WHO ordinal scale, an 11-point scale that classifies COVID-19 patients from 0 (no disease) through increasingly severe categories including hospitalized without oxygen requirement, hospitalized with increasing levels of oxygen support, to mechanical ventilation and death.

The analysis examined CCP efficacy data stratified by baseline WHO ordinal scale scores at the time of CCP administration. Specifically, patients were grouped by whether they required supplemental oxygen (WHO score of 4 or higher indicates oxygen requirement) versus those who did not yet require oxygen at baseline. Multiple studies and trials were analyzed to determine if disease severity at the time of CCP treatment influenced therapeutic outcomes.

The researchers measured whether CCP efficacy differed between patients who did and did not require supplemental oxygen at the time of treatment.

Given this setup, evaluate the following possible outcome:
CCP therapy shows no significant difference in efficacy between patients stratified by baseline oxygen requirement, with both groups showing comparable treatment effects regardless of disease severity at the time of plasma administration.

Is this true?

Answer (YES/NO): NO